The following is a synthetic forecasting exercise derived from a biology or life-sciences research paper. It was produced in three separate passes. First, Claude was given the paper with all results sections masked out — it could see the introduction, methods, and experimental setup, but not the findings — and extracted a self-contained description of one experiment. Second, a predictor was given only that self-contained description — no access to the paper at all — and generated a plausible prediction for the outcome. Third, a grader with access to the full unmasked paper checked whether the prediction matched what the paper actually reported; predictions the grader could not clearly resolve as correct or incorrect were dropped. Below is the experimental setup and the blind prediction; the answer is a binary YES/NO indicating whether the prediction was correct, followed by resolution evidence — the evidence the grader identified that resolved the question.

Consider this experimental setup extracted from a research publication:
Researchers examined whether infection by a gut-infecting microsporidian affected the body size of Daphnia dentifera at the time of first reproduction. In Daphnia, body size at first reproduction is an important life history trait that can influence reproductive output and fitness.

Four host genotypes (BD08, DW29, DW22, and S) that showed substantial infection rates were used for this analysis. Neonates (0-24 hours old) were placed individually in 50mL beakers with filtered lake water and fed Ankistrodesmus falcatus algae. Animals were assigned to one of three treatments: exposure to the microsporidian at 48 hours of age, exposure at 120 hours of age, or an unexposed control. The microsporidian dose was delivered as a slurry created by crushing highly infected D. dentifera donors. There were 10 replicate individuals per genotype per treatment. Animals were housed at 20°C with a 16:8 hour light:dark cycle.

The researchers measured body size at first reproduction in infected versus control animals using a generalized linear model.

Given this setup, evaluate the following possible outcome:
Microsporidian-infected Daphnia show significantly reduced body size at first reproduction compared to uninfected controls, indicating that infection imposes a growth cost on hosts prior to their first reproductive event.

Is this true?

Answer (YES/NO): NO